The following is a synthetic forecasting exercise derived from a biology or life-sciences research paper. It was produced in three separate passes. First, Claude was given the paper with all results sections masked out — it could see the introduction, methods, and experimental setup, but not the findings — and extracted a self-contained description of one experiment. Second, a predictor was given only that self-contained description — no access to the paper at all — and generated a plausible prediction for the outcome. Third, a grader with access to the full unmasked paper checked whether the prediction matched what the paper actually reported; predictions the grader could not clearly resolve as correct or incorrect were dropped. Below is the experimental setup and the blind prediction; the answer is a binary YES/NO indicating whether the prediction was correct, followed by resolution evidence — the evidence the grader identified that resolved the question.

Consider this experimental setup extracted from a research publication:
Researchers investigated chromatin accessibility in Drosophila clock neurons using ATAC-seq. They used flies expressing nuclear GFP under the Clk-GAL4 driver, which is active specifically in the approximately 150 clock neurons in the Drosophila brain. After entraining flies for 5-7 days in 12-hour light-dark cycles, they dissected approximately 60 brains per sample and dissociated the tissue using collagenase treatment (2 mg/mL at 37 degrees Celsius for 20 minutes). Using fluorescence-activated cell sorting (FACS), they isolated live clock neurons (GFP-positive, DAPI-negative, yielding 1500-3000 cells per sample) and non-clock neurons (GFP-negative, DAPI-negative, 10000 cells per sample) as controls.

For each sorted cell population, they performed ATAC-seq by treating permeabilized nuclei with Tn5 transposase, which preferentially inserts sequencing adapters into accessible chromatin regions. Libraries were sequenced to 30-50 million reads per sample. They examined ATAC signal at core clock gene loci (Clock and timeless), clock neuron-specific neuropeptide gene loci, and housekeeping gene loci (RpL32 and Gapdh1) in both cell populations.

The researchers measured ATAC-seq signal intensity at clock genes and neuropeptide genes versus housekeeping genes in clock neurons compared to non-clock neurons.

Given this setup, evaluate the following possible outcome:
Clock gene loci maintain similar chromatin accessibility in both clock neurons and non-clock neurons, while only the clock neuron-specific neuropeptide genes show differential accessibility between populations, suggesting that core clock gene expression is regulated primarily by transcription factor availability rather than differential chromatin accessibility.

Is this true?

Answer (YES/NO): NO